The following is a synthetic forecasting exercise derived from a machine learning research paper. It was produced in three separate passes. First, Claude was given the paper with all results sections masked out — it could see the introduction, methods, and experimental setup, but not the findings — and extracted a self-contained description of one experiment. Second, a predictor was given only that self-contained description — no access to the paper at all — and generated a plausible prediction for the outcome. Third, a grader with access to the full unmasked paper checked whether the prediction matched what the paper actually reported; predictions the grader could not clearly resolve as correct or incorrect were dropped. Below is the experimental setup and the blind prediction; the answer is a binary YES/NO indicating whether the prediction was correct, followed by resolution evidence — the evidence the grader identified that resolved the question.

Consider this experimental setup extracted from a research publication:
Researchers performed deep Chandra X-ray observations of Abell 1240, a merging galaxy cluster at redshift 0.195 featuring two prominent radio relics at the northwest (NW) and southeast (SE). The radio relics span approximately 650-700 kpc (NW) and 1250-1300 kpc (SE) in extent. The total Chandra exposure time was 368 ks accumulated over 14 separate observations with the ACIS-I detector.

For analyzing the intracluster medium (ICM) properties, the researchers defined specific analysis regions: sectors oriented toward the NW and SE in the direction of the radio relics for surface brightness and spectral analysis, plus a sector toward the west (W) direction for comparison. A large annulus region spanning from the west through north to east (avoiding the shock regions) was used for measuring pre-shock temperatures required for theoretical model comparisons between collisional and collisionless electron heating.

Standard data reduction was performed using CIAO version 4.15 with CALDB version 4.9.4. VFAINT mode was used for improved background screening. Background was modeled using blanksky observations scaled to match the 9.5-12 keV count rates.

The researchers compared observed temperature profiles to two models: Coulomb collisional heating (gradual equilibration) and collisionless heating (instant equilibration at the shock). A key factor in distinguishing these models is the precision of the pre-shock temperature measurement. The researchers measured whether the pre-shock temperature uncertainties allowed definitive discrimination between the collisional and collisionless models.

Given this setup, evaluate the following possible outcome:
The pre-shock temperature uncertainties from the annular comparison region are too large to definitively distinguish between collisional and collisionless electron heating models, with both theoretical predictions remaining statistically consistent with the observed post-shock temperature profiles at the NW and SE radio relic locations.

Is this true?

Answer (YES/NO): YES